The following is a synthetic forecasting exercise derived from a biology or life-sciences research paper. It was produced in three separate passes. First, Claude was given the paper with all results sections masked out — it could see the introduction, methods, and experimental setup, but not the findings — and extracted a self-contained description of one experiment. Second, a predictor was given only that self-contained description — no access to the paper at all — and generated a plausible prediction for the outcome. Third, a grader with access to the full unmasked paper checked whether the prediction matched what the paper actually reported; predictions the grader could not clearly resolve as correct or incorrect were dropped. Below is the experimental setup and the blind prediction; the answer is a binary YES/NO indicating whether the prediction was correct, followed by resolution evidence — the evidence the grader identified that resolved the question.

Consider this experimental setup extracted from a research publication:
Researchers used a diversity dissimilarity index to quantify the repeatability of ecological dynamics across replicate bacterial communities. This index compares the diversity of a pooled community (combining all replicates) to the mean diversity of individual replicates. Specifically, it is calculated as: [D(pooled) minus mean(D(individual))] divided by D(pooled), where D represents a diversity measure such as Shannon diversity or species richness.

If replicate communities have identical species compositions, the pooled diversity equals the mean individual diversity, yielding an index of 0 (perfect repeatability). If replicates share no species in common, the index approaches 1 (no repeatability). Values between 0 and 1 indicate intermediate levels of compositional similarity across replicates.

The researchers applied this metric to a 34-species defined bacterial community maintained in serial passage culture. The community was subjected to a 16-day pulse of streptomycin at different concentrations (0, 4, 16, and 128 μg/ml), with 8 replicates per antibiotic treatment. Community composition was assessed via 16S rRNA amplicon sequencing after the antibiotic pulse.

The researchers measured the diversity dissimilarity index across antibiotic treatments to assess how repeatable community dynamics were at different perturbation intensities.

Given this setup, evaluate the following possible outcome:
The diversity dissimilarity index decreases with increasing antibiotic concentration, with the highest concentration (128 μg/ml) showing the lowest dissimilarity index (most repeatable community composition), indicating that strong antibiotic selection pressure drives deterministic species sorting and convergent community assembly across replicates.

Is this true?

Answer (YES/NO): NO